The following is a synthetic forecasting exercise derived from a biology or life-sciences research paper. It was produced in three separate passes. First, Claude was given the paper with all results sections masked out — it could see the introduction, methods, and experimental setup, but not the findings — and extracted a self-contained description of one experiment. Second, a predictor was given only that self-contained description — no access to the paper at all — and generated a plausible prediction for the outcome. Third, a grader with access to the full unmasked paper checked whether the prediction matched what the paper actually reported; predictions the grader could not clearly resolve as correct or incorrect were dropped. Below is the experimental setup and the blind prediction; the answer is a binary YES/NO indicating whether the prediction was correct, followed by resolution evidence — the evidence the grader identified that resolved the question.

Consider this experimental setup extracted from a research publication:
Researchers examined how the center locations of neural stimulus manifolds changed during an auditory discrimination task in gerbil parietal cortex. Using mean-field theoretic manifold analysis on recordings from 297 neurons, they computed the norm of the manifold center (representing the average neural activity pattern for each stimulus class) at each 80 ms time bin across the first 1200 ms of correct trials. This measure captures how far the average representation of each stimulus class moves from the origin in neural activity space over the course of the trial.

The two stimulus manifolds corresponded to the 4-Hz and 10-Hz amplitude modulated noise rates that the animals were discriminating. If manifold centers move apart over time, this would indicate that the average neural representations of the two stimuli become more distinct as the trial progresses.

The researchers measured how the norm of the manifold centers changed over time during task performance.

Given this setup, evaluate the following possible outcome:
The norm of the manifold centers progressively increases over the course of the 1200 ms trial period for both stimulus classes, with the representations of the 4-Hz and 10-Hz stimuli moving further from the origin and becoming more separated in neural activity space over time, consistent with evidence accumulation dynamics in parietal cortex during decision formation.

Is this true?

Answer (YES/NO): NO